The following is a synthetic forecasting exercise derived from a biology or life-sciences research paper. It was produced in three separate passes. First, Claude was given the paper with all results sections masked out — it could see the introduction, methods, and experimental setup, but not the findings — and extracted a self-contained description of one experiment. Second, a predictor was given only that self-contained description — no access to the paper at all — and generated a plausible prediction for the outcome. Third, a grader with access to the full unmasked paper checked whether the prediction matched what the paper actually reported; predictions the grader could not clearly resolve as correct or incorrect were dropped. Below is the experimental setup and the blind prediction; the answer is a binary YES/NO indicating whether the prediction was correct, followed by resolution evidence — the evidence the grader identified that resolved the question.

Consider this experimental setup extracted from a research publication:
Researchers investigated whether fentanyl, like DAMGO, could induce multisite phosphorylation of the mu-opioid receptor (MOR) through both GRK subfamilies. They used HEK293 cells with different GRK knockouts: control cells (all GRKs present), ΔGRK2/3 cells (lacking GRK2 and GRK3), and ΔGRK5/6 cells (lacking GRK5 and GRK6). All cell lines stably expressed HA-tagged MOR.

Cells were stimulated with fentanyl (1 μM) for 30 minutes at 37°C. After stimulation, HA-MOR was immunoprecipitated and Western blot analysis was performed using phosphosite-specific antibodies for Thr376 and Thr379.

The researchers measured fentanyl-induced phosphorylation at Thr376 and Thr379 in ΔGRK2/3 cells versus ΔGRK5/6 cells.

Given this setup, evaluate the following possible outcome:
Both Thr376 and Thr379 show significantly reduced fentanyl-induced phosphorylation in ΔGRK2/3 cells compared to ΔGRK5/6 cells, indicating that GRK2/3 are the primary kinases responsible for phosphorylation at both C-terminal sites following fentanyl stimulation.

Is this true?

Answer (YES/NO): YES